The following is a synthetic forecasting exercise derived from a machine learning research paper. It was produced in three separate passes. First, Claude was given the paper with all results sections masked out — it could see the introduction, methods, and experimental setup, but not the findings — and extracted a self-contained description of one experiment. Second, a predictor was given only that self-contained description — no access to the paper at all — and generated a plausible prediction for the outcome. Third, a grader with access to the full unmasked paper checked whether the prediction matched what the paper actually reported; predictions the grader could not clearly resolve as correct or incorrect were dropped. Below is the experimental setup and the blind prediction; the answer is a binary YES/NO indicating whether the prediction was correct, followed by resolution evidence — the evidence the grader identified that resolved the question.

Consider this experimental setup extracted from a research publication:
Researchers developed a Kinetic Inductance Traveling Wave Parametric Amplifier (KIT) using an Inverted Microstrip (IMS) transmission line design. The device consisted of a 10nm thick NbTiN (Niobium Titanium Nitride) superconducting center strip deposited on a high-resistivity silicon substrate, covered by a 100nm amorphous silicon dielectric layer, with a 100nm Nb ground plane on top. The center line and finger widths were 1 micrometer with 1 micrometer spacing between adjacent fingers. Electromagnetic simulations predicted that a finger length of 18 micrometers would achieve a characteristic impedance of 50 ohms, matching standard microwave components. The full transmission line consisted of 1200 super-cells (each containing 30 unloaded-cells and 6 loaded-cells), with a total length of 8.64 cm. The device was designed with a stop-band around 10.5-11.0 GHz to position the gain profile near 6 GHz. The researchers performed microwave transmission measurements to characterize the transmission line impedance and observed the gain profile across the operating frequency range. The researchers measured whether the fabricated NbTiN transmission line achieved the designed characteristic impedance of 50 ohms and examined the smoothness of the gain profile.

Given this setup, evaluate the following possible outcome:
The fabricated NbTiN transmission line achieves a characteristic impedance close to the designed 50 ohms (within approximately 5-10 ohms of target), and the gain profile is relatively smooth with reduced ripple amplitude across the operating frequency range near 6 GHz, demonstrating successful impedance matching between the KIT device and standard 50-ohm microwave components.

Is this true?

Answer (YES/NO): NO